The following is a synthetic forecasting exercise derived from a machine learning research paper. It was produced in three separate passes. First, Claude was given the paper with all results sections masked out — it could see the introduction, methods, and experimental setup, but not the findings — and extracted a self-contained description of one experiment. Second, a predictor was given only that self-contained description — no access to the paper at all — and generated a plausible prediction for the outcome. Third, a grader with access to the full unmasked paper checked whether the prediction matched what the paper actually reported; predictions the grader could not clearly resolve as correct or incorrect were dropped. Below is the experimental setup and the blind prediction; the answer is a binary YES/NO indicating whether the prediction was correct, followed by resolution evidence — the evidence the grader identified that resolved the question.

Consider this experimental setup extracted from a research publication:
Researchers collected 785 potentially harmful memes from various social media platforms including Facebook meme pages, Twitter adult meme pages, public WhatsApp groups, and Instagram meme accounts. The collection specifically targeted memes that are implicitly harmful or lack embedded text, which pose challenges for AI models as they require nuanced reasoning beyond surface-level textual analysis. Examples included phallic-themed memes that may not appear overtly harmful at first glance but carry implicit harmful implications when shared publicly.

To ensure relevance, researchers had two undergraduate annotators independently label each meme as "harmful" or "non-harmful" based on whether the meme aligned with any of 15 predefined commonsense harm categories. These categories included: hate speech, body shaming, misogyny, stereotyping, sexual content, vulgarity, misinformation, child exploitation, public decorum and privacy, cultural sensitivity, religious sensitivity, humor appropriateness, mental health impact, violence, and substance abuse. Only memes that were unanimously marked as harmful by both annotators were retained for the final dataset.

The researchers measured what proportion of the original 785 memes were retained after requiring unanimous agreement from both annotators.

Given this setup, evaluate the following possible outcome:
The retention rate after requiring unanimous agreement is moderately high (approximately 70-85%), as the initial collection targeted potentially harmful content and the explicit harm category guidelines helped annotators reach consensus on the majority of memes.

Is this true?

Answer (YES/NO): NO